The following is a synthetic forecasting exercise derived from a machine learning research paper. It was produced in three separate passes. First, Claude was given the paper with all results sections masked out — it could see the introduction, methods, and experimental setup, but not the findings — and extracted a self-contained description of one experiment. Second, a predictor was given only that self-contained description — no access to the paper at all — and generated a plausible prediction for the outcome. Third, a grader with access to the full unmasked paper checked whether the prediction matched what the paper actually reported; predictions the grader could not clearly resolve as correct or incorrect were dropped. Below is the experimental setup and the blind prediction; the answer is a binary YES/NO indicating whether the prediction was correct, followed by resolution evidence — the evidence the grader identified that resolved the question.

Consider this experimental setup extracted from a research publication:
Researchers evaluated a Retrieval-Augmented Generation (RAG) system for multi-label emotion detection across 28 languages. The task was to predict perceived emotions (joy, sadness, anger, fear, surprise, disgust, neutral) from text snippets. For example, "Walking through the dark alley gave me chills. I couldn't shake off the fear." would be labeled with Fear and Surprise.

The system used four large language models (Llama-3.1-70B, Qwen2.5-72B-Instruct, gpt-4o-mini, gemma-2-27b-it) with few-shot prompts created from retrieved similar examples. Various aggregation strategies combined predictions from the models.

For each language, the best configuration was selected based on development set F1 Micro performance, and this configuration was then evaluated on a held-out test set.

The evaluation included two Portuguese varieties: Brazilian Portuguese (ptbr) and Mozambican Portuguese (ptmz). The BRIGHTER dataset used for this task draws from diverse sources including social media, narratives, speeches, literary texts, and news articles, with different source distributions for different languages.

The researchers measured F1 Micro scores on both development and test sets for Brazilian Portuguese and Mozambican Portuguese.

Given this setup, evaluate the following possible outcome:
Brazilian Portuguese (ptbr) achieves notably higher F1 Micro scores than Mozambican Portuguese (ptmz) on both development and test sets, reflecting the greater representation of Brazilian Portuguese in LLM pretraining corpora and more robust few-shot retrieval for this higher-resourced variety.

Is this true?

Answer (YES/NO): NO